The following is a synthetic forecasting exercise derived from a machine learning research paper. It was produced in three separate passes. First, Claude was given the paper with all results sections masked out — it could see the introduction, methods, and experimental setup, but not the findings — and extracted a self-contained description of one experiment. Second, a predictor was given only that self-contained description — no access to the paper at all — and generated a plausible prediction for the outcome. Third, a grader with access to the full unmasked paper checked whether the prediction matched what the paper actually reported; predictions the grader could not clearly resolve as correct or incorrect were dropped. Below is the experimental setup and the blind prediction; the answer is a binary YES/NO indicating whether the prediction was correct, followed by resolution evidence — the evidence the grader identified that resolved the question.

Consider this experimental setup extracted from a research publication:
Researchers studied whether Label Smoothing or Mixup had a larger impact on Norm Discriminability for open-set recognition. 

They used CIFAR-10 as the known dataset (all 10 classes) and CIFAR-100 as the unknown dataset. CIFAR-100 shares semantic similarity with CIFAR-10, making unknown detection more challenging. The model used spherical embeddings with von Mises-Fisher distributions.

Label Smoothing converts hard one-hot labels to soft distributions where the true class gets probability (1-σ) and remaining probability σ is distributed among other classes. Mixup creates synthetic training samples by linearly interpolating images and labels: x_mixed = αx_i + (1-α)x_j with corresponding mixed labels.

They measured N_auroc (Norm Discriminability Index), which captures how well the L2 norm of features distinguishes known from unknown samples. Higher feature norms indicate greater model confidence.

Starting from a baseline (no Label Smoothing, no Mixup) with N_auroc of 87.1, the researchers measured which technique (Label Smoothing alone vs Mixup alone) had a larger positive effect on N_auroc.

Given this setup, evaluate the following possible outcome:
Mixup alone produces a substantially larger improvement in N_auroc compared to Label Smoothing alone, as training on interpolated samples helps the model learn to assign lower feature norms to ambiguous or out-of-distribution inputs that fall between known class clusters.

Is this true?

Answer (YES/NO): NO